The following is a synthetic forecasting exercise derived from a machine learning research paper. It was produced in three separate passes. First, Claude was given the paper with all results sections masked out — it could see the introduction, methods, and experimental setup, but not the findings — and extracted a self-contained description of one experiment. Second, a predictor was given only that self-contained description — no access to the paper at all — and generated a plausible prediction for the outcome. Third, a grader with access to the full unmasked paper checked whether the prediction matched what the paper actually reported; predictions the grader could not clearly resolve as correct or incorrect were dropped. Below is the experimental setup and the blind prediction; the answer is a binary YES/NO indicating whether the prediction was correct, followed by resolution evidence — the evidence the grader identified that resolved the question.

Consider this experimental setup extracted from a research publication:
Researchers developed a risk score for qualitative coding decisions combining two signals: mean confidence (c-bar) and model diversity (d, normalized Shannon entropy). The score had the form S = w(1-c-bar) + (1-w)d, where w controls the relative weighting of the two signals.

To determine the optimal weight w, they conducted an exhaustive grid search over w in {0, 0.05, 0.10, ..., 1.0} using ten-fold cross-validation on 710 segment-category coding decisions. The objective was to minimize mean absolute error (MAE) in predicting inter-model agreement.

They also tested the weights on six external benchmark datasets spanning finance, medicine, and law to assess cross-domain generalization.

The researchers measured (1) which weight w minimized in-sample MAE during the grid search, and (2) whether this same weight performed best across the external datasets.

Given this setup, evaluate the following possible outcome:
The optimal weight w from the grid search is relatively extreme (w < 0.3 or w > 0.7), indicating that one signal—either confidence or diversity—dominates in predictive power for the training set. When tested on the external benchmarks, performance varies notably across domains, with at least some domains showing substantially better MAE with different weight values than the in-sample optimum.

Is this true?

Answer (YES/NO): YES